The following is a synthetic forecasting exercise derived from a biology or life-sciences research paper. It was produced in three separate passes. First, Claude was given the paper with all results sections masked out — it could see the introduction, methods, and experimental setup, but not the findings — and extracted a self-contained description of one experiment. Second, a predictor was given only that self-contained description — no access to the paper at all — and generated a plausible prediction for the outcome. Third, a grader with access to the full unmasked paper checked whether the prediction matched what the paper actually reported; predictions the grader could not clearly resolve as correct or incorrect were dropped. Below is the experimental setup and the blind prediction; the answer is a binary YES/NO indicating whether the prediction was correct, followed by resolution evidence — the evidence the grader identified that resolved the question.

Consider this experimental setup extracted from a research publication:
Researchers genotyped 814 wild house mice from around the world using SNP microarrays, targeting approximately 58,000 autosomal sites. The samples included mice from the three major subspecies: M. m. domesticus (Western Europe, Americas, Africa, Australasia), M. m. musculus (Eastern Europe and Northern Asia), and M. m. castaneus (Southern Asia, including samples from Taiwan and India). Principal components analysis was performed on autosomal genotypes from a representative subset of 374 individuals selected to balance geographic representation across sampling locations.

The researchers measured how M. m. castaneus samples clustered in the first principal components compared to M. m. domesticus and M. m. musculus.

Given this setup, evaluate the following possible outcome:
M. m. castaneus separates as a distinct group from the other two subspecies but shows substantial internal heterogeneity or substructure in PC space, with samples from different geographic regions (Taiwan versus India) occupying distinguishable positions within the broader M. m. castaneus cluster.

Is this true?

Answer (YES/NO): YES